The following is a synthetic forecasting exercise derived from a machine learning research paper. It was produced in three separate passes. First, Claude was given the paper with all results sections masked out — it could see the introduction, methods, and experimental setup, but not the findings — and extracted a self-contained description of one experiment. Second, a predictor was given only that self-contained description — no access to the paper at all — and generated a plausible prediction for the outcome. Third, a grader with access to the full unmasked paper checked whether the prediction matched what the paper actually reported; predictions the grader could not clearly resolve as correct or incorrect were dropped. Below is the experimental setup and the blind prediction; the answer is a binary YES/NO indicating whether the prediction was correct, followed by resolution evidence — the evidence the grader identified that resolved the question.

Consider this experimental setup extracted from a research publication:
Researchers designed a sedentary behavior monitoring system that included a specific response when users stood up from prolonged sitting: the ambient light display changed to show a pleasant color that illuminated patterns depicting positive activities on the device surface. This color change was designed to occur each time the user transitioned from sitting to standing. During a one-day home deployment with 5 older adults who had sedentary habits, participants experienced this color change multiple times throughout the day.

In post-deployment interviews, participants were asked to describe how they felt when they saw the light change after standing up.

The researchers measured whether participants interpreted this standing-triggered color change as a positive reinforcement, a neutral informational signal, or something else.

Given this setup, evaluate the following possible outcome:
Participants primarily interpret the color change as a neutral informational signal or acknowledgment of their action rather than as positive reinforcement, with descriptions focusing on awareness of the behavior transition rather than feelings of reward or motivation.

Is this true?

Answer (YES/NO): NO